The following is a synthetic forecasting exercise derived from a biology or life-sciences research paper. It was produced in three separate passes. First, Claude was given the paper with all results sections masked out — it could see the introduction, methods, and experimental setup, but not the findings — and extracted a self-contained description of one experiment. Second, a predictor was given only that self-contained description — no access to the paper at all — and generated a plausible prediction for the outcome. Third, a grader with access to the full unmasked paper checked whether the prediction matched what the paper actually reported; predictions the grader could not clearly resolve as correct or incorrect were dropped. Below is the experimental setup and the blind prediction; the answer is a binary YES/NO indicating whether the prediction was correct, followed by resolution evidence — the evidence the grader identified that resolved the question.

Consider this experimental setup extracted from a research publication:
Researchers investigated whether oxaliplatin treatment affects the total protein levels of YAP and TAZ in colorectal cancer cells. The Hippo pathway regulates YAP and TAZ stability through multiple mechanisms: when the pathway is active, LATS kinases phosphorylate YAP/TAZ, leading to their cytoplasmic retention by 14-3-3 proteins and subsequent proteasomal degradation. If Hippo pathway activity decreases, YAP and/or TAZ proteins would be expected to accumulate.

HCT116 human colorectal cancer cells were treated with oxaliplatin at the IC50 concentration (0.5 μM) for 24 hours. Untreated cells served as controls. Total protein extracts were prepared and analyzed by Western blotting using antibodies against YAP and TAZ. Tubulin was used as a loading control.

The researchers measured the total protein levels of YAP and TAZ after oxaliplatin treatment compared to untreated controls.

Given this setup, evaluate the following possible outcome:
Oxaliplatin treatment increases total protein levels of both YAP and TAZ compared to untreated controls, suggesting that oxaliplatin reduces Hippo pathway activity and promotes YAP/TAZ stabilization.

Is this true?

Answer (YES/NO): NO